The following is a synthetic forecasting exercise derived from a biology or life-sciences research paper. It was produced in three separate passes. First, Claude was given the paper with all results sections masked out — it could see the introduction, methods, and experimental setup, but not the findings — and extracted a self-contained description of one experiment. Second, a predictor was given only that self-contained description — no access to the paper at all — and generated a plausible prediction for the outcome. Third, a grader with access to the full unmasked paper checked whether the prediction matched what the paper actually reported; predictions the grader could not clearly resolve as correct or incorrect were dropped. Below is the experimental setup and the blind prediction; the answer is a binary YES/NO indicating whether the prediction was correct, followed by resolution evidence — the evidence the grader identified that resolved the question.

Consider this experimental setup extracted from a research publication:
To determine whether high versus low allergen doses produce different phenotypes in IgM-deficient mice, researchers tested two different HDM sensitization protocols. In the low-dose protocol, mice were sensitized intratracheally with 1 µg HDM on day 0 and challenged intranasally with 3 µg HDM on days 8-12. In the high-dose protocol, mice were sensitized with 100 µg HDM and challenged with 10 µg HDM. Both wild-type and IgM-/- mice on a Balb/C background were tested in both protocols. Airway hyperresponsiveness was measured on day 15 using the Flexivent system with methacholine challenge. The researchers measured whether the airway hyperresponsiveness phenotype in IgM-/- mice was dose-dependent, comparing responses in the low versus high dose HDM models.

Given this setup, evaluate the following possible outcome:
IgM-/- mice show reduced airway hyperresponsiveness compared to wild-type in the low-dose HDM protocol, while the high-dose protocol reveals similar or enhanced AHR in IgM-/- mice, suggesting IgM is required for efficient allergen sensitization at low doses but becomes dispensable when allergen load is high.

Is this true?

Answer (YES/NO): NO